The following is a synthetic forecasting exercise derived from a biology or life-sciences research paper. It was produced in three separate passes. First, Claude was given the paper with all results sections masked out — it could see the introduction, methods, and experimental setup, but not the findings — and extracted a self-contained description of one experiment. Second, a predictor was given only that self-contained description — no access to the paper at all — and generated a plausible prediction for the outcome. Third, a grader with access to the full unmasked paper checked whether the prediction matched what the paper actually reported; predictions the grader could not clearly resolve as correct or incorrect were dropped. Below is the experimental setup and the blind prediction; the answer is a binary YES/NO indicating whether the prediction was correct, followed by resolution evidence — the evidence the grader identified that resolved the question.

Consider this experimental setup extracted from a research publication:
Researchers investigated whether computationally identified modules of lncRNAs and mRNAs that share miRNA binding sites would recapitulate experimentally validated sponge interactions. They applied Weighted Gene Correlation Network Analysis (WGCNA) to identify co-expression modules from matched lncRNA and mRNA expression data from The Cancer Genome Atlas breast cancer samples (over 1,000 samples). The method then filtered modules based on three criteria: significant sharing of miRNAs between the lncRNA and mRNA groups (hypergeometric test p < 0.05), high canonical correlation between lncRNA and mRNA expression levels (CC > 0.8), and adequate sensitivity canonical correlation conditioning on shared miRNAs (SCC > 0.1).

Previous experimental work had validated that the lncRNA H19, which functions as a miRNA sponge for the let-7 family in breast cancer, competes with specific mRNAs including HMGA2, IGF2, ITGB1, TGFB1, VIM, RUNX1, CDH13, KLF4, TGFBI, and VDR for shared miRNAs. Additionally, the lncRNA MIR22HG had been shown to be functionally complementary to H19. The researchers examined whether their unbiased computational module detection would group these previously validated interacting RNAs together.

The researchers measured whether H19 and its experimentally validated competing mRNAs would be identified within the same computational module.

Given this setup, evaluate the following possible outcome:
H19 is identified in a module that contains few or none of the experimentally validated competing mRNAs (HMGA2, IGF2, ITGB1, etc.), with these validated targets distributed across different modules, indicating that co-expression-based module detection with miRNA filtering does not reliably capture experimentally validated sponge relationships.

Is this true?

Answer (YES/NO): NO